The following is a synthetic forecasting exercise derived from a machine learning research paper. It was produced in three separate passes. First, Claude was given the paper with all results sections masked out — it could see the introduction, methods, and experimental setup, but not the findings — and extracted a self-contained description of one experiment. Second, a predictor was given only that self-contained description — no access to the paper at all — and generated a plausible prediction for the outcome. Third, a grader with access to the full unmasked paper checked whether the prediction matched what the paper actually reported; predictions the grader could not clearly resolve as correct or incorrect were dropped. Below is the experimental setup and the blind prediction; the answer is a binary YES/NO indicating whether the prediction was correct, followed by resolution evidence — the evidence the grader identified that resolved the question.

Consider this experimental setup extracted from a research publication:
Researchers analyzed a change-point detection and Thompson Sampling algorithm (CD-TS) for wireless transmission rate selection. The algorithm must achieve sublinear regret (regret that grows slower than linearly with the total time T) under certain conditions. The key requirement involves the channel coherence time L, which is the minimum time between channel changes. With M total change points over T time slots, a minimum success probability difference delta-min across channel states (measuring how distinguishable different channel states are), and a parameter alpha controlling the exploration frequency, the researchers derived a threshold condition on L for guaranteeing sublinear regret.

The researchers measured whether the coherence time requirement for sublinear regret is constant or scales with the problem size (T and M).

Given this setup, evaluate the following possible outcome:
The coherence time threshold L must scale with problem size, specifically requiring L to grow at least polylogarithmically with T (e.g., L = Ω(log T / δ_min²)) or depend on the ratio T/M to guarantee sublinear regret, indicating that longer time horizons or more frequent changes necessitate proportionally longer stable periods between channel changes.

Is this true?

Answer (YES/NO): NO